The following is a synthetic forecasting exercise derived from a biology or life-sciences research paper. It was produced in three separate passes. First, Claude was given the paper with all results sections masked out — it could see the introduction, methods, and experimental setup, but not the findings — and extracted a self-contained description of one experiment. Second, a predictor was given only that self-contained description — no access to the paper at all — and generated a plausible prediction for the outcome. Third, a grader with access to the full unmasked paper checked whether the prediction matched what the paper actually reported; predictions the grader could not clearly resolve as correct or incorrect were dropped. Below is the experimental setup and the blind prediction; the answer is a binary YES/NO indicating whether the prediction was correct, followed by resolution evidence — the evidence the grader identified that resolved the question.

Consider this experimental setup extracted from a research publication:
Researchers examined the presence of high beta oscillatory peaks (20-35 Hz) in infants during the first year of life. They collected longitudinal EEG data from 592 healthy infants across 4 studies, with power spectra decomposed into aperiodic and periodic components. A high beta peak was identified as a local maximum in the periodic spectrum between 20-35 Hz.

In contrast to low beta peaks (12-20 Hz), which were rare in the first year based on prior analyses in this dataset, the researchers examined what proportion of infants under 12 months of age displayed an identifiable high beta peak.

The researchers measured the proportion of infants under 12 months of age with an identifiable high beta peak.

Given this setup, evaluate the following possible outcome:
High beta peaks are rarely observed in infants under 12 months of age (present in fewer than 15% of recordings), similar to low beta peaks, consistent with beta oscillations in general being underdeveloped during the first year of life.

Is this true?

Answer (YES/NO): NO